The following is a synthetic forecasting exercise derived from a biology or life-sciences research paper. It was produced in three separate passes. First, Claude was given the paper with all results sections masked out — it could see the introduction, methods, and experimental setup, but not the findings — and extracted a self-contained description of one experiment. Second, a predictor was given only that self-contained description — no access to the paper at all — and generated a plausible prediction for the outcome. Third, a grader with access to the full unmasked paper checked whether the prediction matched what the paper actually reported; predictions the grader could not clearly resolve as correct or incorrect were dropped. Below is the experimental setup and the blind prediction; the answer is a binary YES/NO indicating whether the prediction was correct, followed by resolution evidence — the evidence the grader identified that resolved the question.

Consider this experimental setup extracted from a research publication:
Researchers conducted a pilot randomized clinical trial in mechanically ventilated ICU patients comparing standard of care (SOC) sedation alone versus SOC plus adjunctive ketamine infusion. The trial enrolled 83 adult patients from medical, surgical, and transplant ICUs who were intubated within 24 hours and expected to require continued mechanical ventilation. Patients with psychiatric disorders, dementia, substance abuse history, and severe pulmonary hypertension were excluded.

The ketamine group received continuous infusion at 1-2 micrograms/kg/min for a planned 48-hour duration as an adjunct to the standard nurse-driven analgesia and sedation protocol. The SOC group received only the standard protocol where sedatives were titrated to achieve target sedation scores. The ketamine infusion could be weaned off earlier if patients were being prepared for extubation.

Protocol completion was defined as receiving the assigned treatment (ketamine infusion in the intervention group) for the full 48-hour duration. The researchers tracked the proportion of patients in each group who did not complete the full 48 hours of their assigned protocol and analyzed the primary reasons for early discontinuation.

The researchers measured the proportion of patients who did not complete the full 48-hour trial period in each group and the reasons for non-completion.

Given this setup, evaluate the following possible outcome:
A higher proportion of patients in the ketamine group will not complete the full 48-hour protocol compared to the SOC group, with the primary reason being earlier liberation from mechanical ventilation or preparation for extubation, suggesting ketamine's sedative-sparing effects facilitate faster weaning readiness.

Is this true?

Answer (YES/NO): YES